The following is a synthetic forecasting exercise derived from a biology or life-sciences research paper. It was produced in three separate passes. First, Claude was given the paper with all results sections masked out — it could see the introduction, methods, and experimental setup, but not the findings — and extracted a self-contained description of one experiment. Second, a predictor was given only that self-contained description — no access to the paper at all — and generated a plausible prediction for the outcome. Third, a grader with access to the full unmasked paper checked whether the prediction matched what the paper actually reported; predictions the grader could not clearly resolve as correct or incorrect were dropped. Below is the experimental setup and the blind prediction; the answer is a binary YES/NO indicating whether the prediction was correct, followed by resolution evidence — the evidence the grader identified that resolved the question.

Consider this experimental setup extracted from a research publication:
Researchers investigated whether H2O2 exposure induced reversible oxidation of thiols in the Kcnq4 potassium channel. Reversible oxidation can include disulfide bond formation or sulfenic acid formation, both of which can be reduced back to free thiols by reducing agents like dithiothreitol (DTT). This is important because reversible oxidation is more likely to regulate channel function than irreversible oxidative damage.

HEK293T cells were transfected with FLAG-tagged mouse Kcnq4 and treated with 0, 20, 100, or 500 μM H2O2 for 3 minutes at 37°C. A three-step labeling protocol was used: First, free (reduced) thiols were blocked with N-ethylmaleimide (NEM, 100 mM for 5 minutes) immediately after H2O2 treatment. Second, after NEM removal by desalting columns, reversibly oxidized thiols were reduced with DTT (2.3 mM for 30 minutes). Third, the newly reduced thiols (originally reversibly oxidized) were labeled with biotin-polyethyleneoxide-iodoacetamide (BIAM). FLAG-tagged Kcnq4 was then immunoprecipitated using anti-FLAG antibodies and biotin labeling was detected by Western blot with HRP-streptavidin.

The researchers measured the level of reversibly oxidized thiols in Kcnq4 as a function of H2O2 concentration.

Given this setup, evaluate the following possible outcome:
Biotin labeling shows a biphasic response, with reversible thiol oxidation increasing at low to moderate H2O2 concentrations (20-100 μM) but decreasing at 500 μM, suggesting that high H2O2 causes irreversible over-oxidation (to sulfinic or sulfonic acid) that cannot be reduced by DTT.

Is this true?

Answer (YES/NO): YES